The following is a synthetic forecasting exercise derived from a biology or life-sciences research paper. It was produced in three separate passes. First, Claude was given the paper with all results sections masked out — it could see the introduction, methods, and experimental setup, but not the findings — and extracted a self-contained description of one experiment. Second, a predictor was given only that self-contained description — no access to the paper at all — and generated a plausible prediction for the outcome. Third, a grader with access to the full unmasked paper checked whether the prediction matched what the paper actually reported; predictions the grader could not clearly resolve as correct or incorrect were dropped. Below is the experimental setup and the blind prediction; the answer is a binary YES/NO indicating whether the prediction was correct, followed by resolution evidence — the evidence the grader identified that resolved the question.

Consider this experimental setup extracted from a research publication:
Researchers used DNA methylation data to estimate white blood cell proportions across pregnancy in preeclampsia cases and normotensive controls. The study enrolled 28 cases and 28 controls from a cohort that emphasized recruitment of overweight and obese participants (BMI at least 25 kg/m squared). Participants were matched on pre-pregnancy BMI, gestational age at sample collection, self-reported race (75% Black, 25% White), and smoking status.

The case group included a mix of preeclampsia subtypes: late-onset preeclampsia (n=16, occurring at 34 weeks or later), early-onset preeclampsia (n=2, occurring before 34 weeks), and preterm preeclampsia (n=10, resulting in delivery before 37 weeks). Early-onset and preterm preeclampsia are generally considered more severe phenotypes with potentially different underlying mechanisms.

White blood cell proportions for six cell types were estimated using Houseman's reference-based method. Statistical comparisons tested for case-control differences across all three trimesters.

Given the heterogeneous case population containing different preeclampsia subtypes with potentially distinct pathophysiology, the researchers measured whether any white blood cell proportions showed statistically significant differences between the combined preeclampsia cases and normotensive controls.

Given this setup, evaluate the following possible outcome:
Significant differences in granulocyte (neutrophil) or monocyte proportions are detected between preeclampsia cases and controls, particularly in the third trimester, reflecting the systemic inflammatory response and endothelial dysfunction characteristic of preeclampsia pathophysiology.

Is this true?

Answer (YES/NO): NO